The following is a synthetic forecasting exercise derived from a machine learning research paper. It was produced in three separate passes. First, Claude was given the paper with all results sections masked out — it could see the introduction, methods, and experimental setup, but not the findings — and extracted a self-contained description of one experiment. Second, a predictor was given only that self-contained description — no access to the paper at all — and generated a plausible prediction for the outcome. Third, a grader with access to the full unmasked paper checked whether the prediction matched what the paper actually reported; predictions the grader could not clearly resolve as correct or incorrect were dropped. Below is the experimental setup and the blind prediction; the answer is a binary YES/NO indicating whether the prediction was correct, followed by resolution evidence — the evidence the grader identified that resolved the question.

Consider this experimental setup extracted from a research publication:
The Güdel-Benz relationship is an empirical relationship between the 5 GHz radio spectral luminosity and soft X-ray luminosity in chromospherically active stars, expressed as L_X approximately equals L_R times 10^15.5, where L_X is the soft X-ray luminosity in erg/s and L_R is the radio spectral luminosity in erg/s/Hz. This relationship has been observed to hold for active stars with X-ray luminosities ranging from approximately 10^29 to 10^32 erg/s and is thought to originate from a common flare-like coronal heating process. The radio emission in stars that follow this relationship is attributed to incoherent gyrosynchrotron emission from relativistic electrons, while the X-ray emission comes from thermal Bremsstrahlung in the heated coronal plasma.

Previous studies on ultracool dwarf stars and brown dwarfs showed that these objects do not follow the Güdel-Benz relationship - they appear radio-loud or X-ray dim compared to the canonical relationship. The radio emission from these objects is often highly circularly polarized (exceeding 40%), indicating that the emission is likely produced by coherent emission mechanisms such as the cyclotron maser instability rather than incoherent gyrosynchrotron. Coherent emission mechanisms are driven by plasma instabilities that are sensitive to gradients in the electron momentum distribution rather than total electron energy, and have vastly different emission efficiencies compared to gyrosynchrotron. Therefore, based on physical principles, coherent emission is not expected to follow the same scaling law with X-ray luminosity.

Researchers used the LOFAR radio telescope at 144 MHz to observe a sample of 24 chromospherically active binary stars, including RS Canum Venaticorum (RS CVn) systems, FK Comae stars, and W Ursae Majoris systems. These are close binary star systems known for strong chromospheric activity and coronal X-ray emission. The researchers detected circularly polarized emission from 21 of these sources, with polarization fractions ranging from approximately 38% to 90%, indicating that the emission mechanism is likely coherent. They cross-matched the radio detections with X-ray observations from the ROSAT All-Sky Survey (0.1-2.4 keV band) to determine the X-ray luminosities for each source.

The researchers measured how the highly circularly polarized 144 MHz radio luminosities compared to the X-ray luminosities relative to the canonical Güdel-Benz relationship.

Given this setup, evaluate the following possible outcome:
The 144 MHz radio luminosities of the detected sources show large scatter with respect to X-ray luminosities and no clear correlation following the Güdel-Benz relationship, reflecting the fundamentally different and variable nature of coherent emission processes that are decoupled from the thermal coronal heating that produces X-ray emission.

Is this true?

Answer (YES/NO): NO